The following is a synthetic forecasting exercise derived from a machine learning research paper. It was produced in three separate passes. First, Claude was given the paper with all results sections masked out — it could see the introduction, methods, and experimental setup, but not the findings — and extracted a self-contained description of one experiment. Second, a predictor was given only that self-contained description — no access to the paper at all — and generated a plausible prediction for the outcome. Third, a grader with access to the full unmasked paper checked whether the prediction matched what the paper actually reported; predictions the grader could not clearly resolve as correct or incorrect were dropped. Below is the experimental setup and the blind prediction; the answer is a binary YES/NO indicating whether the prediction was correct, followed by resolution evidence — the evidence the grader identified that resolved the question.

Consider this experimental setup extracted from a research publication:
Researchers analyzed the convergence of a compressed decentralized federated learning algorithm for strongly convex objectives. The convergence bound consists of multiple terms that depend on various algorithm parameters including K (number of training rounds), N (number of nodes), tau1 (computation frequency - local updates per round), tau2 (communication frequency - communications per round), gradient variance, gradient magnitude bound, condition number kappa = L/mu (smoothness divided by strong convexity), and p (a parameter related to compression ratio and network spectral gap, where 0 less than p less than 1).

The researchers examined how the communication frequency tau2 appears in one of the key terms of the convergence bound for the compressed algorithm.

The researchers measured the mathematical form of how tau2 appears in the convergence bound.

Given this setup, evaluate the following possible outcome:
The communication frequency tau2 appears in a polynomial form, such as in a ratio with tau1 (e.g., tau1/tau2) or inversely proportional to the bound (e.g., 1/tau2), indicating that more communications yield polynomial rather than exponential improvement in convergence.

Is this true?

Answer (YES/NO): NO